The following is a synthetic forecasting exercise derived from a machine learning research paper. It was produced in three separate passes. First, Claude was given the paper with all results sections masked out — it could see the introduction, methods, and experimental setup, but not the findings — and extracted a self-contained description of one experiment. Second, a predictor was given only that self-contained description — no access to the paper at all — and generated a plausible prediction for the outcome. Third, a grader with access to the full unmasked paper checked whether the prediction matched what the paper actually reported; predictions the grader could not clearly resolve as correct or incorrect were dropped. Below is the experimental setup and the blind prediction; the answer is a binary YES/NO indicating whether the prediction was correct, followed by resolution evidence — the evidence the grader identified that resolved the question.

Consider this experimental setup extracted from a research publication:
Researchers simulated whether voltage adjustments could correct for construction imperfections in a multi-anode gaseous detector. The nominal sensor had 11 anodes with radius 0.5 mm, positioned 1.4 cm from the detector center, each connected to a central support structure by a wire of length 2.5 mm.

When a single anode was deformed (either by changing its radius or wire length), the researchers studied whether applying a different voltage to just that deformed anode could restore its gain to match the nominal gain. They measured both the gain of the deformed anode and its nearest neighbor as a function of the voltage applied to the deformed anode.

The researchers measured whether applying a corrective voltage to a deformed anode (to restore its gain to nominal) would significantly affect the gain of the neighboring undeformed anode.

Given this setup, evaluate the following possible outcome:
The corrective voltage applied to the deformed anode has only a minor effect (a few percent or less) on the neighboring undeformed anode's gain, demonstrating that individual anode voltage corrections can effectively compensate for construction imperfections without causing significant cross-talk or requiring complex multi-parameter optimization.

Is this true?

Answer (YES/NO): YES